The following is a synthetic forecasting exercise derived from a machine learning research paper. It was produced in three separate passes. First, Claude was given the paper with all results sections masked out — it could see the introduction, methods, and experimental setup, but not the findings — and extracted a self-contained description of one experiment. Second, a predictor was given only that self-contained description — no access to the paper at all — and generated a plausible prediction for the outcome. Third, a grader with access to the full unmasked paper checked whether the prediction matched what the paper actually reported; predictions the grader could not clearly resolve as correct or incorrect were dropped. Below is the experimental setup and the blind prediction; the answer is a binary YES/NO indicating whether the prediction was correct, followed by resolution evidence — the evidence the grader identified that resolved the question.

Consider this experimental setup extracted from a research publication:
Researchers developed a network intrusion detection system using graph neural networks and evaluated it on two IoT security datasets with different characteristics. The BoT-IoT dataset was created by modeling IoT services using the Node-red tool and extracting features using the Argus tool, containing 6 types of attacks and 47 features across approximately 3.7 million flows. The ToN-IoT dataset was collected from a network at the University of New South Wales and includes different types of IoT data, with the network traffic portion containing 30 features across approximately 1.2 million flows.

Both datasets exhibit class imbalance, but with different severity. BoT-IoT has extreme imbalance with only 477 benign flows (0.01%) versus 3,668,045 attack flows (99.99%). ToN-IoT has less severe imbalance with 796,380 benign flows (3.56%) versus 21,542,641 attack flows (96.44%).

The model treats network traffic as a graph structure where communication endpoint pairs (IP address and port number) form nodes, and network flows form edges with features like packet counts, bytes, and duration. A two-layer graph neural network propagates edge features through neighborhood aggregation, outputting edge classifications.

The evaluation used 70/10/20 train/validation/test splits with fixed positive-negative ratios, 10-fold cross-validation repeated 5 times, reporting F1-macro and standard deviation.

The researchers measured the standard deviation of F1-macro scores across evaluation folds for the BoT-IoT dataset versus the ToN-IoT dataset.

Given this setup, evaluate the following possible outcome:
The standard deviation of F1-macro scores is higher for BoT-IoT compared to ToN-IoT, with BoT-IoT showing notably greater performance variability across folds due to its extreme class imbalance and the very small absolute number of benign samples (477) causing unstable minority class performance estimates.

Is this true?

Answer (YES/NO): NO